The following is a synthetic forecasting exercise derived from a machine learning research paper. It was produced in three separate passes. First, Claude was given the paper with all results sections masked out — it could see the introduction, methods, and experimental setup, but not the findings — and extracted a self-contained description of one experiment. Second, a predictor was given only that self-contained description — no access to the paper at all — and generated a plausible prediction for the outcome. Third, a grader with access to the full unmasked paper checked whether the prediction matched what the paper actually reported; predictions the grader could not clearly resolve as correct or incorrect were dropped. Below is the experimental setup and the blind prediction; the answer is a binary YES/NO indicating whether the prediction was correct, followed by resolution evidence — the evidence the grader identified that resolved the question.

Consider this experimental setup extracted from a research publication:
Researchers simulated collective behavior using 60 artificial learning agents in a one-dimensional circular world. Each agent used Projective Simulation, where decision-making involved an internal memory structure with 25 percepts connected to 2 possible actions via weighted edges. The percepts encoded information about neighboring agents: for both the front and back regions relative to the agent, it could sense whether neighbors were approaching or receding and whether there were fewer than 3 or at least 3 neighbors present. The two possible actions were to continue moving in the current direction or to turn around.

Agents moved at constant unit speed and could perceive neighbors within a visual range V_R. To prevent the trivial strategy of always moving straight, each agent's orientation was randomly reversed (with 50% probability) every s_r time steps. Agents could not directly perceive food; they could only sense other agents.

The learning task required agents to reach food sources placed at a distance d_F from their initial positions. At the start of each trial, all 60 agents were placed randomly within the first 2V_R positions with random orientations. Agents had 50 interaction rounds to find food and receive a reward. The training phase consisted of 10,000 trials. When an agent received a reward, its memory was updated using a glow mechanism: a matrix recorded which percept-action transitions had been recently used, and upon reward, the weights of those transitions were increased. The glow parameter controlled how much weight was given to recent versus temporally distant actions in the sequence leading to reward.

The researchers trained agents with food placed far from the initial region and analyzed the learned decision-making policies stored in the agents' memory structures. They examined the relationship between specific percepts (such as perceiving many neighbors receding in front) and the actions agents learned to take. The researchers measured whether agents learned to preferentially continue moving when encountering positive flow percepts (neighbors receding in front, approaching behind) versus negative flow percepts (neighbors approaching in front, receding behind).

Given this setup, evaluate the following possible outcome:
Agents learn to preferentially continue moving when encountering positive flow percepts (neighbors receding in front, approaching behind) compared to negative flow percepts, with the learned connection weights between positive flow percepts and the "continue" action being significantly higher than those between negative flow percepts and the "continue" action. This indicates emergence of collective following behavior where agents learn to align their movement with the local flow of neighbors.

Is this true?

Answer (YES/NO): YES